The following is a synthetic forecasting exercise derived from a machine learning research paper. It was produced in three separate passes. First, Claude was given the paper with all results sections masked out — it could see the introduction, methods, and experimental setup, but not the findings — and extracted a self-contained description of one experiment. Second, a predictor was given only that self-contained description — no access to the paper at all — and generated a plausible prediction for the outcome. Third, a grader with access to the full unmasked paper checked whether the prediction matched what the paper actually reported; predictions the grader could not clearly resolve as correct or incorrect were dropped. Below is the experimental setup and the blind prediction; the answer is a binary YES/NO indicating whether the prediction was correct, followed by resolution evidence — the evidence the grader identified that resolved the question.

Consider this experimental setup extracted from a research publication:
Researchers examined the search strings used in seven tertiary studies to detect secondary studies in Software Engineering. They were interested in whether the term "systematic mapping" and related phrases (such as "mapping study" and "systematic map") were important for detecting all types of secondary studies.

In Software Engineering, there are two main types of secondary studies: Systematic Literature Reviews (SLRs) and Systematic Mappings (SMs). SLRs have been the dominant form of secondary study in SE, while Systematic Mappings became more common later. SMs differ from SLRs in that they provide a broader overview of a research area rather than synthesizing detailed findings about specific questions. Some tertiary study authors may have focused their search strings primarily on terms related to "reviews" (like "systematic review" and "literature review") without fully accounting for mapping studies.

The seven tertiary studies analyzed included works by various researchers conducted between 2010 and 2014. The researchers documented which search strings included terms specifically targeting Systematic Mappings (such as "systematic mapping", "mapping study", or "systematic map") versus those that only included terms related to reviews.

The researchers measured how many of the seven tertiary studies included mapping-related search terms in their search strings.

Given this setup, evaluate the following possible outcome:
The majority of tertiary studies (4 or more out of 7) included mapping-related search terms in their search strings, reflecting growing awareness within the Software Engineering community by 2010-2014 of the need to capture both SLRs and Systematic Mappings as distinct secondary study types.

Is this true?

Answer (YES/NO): NO